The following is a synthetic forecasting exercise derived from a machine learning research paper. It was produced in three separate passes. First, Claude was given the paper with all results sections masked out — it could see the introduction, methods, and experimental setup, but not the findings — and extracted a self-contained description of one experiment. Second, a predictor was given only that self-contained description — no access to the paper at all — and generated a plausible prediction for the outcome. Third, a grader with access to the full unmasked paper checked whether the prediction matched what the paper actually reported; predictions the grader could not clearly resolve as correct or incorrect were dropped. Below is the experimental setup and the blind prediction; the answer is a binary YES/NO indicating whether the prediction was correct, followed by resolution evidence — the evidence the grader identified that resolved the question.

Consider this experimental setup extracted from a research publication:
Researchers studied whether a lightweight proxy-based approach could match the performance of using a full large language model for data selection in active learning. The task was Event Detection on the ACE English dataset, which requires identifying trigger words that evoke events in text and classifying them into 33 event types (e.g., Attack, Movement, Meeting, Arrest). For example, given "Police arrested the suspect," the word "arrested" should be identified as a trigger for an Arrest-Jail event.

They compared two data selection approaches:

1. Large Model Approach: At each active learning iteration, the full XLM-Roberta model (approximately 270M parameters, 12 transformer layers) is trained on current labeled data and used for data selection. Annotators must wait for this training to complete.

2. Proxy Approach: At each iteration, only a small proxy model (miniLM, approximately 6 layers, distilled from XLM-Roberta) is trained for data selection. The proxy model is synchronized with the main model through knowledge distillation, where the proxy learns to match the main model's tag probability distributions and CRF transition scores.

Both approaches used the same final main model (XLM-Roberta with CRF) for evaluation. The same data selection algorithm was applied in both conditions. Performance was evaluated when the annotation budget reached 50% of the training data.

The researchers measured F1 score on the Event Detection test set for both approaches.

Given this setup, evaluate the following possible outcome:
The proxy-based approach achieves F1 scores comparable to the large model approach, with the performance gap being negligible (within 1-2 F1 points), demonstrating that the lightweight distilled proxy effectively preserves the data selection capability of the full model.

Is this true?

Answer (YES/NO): YES